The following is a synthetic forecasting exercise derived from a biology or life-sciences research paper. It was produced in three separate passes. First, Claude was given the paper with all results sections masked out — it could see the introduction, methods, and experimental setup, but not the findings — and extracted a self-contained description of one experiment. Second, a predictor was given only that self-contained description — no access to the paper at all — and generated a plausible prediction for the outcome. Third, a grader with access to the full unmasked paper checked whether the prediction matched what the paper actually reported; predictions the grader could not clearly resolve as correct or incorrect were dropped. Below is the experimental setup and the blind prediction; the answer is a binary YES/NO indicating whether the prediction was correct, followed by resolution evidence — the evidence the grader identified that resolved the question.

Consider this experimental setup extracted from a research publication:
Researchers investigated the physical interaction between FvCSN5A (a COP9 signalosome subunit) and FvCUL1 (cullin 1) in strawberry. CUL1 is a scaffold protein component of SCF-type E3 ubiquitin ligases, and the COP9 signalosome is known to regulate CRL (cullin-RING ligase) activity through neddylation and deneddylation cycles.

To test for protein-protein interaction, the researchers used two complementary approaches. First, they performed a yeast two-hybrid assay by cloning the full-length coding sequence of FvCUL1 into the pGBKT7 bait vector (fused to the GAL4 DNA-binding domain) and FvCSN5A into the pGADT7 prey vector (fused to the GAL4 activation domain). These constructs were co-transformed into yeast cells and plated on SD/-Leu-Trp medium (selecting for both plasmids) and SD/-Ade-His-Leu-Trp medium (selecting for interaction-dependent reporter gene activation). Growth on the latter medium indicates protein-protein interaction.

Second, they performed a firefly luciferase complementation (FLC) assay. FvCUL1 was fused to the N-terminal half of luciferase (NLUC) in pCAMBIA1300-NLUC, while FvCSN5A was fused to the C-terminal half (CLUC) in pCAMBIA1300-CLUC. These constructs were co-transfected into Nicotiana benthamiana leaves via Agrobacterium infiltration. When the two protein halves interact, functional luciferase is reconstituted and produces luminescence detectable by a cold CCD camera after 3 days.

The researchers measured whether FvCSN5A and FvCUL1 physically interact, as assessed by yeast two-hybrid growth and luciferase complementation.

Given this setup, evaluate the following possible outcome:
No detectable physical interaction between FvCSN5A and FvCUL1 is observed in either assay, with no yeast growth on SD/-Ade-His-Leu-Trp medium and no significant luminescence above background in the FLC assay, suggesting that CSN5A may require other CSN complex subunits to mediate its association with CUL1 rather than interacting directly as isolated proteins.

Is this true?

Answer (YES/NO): NO